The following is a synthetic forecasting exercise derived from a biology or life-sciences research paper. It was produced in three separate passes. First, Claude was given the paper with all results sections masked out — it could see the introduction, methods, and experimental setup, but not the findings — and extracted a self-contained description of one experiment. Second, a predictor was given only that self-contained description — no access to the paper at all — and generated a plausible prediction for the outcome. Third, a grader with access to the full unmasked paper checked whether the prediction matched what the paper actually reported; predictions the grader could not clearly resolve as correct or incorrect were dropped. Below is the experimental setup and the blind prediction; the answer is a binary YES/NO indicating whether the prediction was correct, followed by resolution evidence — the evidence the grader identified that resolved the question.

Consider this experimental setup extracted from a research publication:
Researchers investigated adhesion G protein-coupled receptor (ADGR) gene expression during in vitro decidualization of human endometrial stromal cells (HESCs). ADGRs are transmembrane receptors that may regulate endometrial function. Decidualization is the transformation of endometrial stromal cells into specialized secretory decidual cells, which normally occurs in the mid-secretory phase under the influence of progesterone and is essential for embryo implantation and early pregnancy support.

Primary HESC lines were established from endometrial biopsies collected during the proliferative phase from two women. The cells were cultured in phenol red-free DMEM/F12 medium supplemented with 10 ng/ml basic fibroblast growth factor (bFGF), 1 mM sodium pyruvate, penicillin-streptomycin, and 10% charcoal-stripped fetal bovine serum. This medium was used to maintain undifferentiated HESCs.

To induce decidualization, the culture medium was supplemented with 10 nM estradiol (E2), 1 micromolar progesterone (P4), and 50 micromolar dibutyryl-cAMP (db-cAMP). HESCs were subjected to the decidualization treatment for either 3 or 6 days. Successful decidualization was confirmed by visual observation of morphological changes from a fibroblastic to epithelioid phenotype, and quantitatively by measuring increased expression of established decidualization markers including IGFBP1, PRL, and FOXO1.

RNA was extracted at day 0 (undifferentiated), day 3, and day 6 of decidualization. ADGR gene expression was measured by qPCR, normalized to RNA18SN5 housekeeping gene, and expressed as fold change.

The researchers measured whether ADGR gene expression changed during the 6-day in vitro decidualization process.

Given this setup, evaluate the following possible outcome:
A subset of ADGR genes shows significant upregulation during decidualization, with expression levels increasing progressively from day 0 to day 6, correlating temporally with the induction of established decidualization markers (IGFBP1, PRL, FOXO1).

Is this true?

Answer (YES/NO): NO